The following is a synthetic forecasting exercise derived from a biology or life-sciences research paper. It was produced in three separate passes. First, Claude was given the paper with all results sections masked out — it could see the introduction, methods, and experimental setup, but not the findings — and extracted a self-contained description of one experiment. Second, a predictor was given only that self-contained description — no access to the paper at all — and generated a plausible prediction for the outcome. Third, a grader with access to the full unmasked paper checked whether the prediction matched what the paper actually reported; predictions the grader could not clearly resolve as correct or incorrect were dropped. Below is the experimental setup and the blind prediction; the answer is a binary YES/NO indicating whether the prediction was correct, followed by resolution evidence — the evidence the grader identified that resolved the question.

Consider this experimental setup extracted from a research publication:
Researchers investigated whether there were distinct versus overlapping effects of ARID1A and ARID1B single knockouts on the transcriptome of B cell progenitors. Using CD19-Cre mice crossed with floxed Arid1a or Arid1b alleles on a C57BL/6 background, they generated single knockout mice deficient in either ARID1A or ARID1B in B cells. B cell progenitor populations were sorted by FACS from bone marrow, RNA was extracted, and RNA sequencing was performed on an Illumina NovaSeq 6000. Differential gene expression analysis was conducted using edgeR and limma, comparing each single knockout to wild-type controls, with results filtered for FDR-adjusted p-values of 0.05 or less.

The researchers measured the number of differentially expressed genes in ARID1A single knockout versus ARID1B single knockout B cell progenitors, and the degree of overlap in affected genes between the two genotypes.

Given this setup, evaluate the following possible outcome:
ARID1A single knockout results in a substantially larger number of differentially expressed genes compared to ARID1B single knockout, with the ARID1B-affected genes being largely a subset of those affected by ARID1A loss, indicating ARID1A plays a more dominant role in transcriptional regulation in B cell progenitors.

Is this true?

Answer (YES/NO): NO